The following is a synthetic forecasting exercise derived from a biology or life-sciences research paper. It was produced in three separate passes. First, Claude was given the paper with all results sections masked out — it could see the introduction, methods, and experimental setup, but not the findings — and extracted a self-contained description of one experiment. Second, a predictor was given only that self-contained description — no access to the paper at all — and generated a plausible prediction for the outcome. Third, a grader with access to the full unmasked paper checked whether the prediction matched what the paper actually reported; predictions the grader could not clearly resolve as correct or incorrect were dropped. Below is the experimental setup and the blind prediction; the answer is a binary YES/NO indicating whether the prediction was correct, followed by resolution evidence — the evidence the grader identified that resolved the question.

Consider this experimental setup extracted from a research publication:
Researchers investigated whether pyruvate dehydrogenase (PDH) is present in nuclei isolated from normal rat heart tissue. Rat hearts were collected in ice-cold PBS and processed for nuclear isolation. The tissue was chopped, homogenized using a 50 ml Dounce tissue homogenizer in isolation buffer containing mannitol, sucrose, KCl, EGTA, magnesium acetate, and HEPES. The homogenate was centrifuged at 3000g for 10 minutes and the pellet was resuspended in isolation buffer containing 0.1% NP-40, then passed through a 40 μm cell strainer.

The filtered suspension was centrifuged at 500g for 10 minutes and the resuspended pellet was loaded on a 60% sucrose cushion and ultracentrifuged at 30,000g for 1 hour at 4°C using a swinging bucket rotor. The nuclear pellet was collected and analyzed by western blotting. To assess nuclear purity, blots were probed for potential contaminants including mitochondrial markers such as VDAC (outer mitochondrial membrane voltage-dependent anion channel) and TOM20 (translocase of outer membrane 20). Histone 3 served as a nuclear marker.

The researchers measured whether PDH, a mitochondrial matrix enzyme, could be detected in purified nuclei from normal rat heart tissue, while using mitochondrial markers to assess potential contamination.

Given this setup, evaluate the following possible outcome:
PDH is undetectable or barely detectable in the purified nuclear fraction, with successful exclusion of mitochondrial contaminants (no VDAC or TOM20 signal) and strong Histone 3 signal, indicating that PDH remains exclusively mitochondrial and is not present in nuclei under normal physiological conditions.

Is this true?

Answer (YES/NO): NO